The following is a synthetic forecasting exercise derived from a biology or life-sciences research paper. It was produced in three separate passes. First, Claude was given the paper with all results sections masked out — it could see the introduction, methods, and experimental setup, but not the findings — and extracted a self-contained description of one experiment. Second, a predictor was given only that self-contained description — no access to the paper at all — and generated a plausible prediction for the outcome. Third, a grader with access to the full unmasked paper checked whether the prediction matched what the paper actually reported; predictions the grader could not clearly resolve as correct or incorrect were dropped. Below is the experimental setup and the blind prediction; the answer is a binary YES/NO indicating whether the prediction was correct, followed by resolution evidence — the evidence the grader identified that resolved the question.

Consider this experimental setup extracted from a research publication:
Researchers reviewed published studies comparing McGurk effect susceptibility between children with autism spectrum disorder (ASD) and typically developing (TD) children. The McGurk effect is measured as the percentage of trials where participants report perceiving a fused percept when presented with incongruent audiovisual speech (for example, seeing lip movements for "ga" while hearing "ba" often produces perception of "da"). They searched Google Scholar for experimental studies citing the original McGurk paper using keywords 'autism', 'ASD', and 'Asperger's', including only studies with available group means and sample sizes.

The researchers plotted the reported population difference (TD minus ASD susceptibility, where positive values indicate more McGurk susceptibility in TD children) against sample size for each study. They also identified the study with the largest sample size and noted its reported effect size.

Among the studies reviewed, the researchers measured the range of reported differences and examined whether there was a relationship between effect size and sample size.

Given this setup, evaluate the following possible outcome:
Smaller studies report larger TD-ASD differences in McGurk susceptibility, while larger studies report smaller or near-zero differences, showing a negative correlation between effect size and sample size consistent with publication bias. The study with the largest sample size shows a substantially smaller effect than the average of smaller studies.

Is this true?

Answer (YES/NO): YES